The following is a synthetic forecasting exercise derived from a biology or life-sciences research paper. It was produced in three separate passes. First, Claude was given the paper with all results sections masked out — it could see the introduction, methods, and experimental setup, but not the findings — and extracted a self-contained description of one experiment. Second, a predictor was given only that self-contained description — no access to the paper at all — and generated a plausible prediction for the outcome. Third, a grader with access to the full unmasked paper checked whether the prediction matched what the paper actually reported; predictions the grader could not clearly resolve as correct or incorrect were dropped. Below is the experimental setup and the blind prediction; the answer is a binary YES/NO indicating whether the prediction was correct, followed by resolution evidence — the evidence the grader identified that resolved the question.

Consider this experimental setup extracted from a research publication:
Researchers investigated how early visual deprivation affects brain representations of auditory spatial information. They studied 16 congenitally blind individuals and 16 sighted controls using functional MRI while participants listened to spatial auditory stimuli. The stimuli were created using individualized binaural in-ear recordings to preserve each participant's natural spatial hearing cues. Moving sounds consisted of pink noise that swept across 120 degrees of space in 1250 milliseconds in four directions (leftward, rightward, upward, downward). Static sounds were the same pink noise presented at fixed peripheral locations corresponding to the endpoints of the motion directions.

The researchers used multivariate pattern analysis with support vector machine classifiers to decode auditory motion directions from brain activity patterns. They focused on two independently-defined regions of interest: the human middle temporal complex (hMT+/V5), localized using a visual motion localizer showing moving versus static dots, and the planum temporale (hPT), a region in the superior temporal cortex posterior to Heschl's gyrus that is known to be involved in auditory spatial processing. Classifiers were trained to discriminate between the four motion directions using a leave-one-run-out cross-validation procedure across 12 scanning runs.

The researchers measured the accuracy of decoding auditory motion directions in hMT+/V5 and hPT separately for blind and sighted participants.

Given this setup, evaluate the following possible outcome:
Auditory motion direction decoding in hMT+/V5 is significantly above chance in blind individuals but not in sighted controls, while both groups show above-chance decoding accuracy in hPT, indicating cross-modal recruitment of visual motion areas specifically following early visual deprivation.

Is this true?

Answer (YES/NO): NO